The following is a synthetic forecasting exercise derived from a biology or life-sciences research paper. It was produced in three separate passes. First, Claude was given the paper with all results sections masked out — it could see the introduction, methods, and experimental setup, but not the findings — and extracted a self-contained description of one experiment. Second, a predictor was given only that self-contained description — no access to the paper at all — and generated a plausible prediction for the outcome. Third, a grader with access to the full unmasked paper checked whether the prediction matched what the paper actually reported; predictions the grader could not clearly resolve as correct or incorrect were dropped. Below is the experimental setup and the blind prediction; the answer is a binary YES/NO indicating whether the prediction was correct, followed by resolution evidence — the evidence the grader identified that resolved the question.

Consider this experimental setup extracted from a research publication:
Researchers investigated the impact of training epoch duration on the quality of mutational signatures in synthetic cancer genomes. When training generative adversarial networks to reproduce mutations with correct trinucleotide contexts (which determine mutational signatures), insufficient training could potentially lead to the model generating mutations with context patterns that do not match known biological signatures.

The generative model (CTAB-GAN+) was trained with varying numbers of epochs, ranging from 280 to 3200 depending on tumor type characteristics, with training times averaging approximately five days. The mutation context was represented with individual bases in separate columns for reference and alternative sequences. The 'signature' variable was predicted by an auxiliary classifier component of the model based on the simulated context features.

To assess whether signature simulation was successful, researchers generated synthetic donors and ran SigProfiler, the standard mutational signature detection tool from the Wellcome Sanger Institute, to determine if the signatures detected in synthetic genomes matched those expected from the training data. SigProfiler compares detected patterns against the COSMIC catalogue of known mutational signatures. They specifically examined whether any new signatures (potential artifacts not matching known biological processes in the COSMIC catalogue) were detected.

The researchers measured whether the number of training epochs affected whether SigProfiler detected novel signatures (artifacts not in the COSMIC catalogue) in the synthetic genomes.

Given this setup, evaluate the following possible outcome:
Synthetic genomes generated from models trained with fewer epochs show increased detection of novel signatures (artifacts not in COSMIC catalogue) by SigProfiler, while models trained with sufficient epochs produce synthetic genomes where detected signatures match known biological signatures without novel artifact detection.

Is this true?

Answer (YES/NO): YES